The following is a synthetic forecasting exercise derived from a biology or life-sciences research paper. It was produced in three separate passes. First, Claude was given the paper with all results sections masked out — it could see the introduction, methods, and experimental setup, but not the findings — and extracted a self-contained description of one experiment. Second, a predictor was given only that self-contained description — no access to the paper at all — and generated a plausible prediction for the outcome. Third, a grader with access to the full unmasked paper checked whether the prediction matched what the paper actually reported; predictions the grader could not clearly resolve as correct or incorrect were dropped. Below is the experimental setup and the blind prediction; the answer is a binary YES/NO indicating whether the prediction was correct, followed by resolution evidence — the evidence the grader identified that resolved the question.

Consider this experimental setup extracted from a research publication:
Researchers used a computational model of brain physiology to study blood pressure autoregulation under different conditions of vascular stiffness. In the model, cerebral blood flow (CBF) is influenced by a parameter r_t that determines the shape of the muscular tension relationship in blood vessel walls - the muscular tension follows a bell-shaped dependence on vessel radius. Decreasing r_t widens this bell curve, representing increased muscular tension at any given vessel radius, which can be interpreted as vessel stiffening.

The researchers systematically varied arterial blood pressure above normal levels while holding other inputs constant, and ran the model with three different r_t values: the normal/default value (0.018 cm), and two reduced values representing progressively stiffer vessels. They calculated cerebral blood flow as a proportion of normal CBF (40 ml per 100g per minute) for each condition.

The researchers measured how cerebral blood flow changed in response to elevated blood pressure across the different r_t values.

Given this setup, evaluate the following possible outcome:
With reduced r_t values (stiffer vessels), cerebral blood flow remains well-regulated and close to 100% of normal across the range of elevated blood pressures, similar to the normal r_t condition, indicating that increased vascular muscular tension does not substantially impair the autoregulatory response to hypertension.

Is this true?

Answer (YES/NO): NO